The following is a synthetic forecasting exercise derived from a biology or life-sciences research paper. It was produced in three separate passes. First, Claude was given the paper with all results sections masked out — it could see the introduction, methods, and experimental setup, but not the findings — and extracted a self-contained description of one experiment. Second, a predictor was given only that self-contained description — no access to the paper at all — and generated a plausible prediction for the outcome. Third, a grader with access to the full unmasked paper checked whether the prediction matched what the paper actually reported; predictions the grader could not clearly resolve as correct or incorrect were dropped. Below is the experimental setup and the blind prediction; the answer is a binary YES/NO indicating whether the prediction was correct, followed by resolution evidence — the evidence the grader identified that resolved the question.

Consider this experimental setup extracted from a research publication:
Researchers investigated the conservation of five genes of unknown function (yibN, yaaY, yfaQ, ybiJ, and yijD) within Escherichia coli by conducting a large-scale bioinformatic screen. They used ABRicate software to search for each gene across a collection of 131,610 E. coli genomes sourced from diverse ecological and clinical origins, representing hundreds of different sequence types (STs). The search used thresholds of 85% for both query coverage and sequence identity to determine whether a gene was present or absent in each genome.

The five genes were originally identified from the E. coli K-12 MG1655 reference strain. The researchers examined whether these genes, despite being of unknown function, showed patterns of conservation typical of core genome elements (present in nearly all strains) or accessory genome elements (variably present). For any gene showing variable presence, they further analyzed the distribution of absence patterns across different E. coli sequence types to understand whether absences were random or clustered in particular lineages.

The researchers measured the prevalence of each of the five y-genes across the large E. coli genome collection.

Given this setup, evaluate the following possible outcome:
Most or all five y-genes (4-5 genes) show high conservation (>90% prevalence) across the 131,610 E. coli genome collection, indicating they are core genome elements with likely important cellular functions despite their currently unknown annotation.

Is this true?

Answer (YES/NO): YES